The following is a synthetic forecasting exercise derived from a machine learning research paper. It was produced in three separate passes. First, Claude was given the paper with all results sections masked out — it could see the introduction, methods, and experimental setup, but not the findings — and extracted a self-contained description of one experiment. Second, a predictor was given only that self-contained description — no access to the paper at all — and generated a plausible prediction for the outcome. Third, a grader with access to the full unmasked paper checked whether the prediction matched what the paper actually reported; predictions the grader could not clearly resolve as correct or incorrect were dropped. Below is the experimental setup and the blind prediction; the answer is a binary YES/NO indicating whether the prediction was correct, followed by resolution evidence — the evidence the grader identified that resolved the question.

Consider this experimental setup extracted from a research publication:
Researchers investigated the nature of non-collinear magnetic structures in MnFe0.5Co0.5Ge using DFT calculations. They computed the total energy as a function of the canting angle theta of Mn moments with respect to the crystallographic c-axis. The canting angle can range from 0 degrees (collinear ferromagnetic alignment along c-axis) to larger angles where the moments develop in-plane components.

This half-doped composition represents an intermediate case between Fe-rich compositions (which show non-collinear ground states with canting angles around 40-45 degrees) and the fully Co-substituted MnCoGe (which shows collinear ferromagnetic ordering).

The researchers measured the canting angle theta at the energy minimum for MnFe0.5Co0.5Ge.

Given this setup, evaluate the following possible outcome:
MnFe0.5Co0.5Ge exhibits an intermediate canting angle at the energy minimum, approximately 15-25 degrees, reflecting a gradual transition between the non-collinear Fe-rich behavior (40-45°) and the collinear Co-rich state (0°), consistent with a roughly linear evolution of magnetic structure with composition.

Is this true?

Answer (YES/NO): NO